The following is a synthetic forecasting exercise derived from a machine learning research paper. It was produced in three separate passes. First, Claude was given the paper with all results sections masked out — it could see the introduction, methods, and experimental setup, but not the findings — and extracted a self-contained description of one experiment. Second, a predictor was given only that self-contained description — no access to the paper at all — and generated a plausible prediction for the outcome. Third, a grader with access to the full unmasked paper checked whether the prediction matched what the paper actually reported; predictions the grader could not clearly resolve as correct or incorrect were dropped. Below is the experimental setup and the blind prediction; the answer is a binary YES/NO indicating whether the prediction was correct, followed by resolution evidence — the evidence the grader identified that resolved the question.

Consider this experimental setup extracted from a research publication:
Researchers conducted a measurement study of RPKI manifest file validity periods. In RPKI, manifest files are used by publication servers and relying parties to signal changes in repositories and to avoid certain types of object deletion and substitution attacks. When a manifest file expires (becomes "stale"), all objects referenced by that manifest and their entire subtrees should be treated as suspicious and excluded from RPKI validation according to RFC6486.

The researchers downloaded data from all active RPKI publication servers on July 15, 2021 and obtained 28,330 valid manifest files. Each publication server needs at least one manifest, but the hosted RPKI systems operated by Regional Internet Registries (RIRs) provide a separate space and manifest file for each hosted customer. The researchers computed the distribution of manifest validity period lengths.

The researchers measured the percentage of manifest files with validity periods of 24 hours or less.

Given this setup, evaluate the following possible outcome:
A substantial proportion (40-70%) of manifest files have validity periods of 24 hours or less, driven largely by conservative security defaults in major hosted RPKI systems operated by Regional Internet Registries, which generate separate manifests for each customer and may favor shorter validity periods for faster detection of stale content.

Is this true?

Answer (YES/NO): YES